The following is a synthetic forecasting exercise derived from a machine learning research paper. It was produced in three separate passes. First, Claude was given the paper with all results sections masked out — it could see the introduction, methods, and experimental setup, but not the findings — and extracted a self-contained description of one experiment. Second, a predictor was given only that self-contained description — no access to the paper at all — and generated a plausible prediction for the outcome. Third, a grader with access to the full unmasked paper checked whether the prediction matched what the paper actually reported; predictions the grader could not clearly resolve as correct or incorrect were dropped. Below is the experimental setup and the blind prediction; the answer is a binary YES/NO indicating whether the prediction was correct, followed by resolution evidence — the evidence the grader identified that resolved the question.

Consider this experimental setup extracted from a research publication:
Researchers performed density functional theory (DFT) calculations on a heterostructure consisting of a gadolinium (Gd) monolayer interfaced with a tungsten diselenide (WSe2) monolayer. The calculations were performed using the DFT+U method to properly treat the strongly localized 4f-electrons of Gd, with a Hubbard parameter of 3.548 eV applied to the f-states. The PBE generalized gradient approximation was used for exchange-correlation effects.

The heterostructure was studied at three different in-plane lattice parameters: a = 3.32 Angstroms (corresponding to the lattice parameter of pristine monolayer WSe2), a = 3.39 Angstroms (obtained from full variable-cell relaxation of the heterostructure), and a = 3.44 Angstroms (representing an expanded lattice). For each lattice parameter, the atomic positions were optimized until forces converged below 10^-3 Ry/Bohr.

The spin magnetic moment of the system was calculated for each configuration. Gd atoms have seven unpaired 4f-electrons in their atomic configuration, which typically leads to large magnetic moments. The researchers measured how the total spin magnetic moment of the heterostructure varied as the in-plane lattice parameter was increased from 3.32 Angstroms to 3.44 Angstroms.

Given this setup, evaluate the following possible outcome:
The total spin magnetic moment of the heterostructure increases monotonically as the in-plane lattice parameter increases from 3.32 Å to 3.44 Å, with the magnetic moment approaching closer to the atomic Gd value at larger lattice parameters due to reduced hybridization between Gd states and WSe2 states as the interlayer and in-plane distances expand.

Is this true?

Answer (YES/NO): NO